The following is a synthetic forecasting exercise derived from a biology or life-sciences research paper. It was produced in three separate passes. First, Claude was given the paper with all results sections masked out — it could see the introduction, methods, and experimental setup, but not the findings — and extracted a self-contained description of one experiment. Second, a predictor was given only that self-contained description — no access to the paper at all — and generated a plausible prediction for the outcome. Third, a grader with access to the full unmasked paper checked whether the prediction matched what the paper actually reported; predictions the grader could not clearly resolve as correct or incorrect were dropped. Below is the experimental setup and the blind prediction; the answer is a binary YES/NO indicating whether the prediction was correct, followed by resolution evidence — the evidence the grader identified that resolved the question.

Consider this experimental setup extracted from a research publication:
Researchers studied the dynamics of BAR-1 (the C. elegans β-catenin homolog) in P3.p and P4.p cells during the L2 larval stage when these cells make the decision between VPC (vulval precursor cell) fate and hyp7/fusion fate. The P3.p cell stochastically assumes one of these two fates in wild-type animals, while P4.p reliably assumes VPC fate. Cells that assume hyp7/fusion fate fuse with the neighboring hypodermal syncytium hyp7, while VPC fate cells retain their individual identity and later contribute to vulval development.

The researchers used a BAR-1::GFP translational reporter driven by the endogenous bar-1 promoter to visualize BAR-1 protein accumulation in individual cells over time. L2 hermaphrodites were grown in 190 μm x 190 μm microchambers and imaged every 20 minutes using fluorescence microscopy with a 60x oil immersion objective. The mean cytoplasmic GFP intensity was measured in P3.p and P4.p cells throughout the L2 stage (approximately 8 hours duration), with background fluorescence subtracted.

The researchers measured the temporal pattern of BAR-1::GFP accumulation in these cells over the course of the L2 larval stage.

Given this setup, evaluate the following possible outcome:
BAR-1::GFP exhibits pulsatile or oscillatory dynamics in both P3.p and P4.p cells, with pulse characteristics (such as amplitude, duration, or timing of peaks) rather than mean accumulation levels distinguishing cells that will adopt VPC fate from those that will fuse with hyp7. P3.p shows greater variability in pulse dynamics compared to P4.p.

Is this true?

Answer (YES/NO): YES